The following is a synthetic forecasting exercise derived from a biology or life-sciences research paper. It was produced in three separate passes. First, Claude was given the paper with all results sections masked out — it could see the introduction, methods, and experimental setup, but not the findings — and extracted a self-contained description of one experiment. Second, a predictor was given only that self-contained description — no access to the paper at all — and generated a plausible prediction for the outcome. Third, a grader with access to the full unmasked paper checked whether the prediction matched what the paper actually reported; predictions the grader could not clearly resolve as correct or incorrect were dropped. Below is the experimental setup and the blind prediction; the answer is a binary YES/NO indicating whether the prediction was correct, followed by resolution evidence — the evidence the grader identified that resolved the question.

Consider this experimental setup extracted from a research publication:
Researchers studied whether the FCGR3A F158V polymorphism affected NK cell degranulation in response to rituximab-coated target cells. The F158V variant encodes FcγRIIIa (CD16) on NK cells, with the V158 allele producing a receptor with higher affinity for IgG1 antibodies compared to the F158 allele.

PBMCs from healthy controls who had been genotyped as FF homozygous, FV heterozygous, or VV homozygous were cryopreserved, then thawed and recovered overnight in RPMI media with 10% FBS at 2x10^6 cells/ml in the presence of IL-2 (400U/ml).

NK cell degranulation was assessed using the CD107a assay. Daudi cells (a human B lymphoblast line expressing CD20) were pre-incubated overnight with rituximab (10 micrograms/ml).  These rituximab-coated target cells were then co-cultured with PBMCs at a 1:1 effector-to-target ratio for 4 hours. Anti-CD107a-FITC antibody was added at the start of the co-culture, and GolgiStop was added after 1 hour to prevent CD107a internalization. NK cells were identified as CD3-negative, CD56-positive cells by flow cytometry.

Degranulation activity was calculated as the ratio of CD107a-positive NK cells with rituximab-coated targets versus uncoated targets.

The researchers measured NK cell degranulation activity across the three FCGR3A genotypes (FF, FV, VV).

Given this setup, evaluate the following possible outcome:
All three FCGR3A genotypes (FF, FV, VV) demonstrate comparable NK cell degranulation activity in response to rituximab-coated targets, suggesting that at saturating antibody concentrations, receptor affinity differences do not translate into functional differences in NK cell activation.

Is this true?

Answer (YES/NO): NO